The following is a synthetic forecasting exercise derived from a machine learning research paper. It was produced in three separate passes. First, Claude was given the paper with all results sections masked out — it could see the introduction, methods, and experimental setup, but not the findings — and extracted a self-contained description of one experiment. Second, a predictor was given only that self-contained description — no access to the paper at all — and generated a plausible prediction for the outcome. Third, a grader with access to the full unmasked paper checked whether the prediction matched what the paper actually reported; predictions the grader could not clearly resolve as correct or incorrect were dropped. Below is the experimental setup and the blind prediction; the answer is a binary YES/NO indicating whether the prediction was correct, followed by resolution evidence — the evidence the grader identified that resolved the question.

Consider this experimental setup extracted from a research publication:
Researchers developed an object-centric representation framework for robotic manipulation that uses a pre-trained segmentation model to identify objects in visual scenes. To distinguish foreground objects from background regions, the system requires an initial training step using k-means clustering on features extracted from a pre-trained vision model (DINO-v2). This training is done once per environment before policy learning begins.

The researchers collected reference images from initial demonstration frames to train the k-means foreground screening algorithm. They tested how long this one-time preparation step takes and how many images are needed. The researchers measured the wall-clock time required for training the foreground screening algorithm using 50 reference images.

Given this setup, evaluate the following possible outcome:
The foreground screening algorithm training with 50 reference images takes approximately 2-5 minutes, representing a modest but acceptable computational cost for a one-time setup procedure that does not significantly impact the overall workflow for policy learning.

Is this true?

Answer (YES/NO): NO